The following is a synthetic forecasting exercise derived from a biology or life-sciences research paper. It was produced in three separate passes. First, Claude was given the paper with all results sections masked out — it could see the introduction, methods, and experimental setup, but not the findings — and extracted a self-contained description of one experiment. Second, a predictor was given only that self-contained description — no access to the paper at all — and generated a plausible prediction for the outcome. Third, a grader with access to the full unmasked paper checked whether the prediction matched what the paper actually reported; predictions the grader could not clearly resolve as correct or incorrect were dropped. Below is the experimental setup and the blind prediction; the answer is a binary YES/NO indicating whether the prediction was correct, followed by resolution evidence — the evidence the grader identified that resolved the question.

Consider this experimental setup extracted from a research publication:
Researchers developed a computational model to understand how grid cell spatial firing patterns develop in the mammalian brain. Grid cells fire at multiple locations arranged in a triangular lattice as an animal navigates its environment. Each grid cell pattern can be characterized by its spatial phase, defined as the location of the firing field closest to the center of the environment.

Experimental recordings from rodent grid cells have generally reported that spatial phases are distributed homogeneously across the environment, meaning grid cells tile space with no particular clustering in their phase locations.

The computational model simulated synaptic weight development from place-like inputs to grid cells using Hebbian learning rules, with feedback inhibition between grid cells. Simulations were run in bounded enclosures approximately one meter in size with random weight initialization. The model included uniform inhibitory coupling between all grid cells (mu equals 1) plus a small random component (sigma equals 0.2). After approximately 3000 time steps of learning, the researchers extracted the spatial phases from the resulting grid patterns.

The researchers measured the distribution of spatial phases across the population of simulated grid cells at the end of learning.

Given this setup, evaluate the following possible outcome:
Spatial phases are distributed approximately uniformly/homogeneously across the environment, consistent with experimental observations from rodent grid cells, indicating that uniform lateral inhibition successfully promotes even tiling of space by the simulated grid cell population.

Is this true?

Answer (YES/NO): NO